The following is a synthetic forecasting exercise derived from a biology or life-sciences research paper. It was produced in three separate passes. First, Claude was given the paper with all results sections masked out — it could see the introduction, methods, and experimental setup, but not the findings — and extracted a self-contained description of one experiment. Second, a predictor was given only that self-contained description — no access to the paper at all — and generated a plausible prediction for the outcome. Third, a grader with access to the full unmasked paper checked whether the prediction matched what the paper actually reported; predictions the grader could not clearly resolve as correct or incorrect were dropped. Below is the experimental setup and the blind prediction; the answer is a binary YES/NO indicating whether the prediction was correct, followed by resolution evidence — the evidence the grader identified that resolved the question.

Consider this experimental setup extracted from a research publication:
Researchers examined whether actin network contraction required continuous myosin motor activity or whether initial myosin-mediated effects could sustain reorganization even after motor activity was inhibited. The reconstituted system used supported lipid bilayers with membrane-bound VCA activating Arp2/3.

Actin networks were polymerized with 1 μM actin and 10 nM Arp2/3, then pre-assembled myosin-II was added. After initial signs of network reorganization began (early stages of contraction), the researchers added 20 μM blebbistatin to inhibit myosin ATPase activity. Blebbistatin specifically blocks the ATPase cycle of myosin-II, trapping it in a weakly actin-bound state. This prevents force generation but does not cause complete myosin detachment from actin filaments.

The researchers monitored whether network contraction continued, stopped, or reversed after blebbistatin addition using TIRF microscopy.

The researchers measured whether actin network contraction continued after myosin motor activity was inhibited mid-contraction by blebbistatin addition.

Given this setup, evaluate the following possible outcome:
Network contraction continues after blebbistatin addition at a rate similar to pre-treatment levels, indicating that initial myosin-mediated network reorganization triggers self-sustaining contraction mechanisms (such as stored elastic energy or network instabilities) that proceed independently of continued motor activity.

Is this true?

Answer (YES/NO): NO